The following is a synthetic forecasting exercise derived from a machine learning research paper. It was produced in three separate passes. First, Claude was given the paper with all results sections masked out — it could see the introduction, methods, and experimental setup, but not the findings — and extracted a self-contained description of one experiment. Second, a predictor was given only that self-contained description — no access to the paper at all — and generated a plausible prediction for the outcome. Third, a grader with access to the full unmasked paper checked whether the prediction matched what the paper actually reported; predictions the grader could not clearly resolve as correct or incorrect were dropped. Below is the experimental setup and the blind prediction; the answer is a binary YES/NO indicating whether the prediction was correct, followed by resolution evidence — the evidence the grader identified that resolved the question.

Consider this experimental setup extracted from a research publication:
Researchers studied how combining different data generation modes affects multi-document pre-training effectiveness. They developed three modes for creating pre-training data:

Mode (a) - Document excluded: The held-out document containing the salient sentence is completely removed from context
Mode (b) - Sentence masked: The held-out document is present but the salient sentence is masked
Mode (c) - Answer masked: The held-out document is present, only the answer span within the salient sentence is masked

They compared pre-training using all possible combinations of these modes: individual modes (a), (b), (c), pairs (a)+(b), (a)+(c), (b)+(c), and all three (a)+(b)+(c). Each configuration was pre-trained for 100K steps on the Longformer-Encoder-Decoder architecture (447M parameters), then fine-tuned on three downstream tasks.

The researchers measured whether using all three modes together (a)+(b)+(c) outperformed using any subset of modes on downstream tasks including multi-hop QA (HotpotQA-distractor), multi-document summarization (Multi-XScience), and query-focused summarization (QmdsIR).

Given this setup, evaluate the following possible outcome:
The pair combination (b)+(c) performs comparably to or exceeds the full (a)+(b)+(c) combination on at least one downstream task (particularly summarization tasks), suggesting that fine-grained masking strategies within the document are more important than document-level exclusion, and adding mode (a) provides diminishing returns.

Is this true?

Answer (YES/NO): NO